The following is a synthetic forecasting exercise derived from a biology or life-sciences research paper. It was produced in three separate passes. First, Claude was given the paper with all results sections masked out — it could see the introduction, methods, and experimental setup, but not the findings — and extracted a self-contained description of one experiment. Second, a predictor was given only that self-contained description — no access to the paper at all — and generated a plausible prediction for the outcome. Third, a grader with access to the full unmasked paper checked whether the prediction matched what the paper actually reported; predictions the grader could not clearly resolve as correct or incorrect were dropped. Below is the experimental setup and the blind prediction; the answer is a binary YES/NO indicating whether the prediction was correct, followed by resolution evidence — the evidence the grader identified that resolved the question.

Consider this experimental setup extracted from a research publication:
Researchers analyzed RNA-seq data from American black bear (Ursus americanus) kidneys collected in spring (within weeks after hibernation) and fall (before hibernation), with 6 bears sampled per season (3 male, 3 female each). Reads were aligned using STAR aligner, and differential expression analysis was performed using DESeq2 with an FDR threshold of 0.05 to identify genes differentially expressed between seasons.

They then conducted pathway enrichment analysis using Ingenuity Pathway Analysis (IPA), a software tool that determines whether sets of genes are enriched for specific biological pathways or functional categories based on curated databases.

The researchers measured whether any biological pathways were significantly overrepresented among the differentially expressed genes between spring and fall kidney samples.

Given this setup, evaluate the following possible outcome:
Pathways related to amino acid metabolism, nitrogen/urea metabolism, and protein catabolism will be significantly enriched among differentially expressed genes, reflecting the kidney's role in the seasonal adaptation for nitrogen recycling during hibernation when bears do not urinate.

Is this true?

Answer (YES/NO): NO